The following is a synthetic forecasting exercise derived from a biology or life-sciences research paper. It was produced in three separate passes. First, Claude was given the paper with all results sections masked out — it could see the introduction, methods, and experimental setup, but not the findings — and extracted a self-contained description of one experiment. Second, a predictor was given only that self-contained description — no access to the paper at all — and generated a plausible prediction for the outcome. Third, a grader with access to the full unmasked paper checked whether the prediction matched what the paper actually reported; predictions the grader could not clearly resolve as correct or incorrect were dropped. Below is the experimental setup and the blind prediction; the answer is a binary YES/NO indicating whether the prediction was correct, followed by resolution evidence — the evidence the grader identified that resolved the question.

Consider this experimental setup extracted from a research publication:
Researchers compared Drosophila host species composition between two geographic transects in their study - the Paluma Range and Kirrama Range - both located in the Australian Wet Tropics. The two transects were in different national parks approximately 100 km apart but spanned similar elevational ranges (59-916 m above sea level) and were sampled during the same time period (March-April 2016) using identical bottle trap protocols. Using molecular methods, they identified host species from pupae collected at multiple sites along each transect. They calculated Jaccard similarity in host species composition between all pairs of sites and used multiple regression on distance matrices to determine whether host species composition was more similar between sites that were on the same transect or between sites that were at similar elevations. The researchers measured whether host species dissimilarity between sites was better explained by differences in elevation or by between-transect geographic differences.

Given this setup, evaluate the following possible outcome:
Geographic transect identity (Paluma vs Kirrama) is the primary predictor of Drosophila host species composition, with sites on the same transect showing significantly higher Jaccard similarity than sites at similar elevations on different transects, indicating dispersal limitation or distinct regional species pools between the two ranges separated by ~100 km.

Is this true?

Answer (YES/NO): NO